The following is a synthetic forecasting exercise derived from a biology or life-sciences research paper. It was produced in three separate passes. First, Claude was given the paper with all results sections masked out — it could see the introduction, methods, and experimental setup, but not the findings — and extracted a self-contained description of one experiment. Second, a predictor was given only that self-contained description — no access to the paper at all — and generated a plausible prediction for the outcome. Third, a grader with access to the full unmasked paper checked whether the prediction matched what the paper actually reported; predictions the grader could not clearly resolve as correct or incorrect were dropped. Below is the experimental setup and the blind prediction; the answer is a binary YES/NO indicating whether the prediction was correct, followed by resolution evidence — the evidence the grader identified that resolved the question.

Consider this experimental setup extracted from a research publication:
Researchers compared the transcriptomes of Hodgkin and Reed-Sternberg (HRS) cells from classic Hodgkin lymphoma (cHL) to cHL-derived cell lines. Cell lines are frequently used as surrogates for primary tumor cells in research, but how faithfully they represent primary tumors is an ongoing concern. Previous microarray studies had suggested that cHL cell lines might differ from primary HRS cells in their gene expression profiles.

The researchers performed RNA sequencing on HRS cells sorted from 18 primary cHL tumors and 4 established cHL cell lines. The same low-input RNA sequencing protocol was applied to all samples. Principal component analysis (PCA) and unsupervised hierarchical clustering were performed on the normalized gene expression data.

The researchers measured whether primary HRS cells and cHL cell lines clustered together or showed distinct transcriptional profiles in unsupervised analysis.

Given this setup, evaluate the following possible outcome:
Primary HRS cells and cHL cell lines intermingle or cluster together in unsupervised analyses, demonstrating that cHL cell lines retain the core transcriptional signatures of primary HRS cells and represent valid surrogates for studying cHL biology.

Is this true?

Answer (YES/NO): YES